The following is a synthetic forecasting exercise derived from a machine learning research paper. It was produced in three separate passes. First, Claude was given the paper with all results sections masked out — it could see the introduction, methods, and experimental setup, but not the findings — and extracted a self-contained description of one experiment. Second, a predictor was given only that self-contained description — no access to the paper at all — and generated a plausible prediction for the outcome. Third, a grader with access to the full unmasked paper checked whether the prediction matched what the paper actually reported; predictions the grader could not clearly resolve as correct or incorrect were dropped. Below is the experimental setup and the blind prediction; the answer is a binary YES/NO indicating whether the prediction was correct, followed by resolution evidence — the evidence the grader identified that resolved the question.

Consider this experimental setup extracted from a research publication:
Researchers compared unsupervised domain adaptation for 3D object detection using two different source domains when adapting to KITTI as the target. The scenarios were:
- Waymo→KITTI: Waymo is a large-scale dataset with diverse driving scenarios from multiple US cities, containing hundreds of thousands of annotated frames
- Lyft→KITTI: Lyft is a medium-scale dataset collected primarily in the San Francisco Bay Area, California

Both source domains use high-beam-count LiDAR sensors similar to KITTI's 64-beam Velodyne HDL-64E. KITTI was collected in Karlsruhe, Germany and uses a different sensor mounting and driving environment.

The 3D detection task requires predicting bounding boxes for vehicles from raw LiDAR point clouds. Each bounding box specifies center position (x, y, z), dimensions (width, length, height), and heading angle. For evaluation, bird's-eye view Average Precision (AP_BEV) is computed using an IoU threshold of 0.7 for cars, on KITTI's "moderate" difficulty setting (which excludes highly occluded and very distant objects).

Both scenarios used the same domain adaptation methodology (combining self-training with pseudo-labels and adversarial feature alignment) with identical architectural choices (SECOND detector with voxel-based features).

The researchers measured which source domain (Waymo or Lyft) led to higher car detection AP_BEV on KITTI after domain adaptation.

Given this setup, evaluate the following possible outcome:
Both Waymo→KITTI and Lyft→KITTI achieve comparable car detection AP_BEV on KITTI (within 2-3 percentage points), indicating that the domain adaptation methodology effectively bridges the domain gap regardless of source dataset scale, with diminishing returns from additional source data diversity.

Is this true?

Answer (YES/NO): YES